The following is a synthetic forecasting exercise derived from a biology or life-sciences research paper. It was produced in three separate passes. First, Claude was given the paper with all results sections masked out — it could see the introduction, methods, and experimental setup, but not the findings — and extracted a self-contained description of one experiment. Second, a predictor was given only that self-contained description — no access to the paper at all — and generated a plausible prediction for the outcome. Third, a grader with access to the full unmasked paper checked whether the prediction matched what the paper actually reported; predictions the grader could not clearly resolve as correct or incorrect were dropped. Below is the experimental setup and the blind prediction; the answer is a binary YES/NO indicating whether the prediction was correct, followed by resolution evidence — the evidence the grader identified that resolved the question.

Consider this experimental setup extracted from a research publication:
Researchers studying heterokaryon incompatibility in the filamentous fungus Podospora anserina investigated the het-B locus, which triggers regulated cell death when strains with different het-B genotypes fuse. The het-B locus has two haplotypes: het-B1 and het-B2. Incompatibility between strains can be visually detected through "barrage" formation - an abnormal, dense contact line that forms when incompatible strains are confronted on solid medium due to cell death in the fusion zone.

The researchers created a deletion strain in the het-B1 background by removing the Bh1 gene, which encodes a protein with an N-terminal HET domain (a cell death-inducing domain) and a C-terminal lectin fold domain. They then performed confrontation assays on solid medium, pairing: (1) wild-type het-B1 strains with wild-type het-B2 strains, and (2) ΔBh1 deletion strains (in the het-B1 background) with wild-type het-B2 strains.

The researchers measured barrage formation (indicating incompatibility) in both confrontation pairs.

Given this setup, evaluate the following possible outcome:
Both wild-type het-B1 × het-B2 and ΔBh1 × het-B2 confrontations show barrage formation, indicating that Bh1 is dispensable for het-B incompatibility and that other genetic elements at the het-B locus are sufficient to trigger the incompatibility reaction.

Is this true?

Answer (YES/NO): NO